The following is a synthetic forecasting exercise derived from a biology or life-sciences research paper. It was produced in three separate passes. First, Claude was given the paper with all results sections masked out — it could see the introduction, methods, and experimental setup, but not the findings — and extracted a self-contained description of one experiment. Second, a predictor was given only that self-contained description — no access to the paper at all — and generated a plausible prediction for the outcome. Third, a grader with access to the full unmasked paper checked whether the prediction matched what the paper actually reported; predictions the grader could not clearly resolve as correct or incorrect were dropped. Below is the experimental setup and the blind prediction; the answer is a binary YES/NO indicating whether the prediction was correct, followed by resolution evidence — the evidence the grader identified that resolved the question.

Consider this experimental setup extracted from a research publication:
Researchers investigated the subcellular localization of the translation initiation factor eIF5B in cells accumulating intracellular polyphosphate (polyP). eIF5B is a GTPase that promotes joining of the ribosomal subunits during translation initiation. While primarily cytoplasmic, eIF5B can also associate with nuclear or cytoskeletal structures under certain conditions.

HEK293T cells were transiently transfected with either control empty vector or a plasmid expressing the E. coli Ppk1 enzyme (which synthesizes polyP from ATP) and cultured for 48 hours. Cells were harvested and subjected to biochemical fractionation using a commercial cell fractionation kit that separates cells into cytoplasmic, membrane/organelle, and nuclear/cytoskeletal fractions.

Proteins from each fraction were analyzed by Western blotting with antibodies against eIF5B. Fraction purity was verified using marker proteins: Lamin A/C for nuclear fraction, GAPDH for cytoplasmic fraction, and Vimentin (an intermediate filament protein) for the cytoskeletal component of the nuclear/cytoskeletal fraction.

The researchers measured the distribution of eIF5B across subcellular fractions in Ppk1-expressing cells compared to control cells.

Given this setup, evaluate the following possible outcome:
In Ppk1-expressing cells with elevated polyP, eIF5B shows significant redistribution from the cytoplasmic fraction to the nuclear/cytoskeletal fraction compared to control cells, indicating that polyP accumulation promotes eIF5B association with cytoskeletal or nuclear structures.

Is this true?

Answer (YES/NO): NO